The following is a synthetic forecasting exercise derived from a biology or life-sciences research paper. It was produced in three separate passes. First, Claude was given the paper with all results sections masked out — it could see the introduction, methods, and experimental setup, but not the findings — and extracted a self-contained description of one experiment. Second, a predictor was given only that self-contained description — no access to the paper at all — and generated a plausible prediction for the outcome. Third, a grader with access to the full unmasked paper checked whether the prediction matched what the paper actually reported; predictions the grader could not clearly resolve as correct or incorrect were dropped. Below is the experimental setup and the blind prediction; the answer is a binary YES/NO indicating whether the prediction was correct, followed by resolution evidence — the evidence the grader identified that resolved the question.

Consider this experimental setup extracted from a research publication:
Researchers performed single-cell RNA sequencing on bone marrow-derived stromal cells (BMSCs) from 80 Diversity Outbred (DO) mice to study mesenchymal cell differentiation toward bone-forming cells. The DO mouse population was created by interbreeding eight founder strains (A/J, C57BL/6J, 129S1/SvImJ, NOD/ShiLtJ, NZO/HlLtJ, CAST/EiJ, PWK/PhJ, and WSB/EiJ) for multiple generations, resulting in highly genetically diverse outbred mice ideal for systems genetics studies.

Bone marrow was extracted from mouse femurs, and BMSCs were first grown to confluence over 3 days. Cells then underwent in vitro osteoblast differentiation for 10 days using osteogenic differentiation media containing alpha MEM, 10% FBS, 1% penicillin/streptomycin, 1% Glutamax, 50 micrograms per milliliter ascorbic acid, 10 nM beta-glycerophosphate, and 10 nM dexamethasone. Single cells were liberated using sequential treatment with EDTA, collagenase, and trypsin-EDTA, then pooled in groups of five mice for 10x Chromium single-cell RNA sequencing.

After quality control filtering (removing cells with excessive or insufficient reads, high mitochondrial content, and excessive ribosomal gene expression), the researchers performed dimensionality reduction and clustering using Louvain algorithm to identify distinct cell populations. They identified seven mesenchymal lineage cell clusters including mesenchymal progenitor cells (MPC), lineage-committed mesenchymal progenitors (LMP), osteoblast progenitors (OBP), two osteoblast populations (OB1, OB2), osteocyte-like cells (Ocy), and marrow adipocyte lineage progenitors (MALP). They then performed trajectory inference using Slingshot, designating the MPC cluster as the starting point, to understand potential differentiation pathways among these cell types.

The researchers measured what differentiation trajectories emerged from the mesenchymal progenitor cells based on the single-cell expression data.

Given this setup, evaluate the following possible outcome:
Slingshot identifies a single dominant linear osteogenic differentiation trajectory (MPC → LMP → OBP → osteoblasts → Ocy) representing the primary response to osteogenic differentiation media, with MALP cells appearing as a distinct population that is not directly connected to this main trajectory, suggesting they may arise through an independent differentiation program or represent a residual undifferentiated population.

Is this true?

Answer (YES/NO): NO